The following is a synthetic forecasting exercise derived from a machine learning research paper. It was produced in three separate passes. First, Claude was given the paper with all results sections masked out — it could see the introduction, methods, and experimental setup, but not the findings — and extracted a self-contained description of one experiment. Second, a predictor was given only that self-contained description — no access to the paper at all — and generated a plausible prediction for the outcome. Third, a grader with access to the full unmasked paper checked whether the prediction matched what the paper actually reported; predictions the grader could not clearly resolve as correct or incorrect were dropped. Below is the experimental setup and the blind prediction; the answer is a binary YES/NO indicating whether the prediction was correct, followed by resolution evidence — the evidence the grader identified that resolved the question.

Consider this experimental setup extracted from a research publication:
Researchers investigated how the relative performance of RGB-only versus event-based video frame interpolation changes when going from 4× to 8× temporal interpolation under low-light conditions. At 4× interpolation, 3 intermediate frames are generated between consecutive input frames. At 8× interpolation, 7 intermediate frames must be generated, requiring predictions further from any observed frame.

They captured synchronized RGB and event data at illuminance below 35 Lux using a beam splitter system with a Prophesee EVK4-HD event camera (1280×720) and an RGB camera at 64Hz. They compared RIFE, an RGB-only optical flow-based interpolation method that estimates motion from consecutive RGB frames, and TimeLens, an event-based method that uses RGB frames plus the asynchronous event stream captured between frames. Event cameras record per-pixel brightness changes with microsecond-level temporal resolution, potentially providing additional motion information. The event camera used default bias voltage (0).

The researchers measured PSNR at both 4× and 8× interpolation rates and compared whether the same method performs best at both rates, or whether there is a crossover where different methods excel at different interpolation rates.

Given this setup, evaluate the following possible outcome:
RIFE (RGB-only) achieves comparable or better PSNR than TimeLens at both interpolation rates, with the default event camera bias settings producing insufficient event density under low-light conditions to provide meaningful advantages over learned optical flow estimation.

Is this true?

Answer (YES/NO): NO